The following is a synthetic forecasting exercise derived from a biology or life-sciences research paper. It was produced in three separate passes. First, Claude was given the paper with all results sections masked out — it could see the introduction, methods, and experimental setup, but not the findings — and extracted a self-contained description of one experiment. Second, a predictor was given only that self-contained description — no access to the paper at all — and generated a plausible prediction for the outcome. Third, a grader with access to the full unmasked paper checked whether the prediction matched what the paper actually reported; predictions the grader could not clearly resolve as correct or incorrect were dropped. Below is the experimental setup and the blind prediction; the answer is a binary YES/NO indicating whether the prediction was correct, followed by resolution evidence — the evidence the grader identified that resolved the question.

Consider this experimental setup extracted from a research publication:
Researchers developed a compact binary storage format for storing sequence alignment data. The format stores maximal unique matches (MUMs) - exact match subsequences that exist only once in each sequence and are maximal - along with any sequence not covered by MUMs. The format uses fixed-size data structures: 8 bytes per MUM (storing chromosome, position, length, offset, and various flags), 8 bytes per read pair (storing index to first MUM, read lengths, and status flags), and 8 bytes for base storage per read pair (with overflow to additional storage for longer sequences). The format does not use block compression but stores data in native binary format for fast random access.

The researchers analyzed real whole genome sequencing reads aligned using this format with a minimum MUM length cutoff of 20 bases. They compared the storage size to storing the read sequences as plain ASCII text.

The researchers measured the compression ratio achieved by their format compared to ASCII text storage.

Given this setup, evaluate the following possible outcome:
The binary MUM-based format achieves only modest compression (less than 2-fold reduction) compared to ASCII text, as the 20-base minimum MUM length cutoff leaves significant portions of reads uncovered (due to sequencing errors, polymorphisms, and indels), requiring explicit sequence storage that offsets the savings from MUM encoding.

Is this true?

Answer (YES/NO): NO